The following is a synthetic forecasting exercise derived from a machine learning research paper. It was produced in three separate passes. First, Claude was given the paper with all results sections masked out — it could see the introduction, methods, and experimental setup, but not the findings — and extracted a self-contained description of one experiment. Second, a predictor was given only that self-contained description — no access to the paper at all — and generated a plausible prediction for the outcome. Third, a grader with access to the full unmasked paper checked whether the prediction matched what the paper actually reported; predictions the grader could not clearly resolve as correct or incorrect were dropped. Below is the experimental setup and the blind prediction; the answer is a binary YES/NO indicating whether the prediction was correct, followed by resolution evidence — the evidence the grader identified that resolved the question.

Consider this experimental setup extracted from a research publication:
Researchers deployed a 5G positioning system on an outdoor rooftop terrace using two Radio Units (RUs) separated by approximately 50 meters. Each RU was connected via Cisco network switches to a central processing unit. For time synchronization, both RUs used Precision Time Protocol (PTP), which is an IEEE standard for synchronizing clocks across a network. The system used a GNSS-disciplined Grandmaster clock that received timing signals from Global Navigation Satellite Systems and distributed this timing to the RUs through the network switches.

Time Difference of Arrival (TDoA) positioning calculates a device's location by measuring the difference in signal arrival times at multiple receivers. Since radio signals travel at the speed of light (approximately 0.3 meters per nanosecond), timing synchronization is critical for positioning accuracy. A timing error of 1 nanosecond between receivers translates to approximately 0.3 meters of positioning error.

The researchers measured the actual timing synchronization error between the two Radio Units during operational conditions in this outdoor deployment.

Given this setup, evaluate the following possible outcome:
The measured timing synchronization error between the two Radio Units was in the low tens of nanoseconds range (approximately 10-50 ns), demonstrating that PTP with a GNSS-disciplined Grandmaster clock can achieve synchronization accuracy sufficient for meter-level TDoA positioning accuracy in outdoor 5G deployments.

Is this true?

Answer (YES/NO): NO